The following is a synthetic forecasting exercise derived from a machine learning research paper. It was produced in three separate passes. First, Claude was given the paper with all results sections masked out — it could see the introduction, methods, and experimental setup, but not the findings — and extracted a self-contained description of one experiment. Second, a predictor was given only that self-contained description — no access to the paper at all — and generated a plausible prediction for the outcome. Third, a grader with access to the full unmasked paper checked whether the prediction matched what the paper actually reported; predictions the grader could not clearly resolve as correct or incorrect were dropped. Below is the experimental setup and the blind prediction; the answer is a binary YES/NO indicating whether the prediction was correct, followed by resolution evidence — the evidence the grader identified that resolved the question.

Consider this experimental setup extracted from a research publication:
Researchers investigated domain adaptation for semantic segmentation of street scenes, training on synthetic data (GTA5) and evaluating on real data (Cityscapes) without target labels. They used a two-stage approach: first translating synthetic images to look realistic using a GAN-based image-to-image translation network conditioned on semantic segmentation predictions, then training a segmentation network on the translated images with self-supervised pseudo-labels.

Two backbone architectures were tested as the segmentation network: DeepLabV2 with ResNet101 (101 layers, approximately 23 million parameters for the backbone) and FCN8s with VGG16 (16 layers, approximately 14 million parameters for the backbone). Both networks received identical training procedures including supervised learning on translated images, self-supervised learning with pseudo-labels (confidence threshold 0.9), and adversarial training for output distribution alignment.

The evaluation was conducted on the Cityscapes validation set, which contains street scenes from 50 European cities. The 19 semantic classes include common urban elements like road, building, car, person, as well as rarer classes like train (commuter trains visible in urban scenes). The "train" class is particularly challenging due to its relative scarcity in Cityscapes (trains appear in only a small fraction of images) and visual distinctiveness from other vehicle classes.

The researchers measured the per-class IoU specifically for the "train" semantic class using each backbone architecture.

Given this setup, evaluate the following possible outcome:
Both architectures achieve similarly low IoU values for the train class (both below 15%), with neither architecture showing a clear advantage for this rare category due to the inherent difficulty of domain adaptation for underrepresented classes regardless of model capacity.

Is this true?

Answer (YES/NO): NO